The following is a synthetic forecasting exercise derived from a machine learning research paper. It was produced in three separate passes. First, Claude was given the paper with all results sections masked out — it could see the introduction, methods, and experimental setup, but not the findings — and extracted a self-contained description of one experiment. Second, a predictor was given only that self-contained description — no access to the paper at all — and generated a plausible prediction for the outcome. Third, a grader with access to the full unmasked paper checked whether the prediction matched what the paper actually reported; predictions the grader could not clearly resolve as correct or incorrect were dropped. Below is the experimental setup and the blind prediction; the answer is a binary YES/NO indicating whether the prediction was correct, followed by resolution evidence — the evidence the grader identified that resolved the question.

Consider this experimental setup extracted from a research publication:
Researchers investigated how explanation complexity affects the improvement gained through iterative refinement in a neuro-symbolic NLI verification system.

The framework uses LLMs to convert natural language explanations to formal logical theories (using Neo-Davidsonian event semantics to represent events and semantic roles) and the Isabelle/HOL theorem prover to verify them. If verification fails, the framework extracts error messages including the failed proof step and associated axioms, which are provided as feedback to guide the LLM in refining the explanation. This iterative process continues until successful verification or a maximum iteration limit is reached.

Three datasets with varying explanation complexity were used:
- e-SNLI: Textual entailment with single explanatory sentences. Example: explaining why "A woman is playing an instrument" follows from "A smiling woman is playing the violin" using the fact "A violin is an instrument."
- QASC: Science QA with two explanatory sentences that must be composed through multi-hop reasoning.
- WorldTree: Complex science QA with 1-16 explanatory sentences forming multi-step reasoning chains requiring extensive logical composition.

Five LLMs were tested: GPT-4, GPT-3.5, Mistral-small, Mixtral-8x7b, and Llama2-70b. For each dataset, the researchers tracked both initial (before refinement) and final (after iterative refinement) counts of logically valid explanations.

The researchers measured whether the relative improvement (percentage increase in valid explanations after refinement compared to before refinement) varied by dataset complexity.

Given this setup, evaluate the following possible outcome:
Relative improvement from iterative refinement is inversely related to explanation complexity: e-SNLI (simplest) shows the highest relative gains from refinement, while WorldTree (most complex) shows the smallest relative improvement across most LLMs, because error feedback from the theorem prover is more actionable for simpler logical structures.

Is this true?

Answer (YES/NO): NO